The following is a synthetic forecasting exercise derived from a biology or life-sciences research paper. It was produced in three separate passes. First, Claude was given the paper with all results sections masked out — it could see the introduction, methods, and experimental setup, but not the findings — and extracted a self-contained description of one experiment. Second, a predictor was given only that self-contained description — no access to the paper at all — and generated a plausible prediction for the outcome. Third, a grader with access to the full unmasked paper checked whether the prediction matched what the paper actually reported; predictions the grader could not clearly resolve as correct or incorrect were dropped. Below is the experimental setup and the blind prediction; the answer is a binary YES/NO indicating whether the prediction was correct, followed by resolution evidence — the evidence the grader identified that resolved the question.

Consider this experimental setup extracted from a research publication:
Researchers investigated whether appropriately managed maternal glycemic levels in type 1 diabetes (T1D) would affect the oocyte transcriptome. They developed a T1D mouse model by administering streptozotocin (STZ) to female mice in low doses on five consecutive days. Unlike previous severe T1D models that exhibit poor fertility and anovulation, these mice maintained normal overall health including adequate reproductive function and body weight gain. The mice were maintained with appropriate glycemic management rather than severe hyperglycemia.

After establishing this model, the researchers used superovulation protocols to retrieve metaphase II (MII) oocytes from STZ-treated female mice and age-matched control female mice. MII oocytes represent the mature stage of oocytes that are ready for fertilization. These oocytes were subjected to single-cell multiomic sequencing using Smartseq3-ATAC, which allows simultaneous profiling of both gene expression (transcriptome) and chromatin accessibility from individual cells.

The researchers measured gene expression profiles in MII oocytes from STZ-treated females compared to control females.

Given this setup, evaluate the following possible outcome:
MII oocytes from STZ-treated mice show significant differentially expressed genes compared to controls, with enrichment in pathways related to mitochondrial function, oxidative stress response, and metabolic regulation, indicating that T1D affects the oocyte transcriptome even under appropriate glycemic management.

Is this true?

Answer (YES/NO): NO